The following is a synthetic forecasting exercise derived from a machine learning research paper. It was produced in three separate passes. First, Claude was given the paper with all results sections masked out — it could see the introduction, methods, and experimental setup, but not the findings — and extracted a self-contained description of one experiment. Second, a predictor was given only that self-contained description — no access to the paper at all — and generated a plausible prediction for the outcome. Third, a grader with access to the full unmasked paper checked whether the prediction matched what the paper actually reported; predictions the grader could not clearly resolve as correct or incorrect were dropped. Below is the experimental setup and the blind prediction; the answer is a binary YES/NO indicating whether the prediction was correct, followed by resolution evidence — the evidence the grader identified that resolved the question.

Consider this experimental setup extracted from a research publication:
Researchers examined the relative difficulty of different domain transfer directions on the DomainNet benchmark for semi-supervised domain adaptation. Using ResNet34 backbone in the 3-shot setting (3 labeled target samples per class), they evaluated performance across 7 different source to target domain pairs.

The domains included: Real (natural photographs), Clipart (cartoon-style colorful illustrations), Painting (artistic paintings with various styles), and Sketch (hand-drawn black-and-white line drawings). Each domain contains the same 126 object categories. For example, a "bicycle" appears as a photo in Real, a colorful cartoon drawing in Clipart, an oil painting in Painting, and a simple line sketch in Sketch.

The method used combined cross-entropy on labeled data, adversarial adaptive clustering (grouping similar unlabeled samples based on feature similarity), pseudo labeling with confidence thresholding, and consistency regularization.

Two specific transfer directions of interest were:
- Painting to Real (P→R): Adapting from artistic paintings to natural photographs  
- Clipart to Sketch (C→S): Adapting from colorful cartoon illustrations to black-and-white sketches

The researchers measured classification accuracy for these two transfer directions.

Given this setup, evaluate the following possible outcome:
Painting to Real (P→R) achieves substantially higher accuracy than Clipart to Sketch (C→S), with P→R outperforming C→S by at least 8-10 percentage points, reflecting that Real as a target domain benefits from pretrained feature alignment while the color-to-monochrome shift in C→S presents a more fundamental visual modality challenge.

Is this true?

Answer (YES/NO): YES